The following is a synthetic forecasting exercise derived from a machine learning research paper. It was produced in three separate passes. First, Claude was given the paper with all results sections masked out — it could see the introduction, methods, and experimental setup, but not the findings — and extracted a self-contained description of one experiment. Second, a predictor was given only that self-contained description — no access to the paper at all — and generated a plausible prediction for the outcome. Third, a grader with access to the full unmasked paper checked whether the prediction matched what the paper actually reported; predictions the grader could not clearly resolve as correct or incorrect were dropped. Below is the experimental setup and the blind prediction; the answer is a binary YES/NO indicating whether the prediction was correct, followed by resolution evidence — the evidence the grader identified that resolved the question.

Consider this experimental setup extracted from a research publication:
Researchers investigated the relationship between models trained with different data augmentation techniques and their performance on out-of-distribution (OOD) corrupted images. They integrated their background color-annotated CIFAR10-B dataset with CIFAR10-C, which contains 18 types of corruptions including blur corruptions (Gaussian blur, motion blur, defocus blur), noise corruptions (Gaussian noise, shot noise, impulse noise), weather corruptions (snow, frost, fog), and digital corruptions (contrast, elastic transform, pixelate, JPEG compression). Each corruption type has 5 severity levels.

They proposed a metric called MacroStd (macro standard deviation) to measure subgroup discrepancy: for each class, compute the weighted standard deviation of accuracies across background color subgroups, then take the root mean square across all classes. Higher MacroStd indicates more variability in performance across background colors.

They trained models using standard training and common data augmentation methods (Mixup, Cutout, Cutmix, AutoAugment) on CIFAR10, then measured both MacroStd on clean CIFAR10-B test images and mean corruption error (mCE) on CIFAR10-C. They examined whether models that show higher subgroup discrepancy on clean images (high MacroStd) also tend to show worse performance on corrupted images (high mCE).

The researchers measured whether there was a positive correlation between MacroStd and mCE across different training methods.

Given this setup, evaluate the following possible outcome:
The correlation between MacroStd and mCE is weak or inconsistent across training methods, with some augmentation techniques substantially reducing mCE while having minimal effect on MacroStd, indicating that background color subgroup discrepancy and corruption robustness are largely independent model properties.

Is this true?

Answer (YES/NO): NO